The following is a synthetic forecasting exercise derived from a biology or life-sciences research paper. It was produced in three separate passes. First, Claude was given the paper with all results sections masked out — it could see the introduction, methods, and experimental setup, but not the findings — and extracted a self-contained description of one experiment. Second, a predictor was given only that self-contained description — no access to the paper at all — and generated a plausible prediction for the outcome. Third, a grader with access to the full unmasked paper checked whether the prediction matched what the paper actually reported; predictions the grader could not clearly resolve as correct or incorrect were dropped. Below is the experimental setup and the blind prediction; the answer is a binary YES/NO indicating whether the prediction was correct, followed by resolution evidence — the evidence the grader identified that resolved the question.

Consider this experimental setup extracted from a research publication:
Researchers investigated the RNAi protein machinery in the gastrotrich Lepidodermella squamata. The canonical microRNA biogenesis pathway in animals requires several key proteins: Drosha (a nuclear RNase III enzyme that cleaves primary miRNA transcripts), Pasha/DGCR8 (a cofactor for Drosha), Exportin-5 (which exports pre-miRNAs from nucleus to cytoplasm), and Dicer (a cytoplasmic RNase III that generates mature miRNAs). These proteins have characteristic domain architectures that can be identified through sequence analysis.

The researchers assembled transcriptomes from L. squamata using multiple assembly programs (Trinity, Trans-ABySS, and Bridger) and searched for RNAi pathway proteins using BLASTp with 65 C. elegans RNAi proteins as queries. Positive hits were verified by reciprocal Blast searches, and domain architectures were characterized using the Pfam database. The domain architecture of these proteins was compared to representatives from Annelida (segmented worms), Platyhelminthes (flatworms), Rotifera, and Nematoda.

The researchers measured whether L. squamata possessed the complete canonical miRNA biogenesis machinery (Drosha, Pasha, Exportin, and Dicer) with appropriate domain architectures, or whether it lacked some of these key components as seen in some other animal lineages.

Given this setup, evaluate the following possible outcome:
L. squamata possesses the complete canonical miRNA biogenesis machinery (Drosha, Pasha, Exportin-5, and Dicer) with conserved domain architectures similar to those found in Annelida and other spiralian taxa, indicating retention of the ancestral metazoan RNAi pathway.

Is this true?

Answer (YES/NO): YES